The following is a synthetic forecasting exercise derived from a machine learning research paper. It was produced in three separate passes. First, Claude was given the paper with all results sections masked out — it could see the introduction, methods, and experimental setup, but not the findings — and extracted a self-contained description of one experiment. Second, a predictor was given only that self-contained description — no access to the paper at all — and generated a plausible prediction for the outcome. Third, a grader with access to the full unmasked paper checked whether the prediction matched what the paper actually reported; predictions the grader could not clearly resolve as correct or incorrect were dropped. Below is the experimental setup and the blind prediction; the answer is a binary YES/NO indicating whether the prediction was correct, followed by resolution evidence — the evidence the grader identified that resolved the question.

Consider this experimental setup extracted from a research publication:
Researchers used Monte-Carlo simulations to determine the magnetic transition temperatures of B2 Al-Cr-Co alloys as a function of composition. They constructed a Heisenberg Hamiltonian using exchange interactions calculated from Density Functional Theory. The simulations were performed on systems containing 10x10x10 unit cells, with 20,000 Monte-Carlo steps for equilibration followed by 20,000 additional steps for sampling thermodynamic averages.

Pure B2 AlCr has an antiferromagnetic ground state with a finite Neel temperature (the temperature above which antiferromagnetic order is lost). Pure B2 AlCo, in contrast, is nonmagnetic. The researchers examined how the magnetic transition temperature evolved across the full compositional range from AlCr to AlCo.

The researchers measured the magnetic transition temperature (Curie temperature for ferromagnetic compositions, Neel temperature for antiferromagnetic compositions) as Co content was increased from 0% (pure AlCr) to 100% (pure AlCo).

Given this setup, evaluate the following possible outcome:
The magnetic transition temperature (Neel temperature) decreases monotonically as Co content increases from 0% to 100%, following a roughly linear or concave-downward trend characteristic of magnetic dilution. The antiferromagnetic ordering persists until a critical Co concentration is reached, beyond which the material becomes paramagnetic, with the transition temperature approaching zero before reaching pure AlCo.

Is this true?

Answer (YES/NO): NO